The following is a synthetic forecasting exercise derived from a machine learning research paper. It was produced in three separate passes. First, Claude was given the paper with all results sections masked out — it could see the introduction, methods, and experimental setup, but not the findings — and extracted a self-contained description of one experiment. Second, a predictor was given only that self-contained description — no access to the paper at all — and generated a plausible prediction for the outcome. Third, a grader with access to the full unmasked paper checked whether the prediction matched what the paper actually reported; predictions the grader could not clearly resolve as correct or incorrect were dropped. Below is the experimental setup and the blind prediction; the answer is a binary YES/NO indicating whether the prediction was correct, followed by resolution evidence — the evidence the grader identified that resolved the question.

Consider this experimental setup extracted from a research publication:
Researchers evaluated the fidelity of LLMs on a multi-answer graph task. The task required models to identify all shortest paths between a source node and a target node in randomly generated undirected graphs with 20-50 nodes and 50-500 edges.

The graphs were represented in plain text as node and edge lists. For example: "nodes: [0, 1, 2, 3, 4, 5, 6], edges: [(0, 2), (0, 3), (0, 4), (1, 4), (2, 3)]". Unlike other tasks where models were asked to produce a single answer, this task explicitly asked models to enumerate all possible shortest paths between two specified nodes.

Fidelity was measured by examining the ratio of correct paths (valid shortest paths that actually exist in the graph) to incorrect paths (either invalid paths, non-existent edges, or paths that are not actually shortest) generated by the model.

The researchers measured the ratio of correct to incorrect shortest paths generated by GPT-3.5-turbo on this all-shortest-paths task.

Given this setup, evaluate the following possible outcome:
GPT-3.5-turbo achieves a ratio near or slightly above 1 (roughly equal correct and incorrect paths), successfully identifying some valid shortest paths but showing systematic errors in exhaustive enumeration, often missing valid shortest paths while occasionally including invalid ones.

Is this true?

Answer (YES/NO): NO